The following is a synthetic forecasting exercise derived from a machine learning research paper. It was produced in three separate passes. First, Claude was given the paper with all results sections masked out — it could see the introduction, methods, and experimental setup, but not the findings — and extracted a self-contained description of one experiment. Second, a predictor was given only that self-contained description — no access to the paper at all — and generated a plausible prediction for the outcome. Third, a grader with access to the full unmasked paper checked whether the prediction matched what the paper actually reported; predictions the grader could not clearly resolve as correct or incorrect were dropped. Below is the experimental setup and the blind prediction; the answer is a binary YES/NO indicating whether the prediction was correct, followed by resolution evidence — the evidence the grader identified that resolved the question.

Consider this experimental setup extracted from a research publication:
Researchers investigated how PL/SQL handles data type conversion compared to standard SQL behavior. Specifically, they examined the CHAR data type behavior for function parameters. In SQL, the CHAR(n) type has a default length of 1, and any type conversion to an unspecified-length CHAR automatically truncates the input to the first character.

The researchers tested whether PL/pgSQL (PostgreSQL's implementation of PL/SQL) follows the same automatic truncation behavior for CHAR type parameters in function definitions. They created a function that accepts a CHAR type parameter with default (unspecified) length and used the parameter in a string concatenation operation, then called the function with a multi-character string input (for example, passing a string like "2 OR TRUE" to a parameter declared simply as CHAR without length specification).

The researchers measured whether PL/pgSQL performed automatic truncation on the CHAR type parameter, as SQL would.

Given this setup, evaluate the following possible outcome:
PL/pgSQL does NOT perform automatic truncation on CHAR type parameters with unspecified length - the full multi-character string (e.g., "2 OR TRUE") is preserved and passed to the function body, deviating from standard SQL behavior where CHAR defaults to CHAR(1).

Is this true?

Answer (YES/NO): YES